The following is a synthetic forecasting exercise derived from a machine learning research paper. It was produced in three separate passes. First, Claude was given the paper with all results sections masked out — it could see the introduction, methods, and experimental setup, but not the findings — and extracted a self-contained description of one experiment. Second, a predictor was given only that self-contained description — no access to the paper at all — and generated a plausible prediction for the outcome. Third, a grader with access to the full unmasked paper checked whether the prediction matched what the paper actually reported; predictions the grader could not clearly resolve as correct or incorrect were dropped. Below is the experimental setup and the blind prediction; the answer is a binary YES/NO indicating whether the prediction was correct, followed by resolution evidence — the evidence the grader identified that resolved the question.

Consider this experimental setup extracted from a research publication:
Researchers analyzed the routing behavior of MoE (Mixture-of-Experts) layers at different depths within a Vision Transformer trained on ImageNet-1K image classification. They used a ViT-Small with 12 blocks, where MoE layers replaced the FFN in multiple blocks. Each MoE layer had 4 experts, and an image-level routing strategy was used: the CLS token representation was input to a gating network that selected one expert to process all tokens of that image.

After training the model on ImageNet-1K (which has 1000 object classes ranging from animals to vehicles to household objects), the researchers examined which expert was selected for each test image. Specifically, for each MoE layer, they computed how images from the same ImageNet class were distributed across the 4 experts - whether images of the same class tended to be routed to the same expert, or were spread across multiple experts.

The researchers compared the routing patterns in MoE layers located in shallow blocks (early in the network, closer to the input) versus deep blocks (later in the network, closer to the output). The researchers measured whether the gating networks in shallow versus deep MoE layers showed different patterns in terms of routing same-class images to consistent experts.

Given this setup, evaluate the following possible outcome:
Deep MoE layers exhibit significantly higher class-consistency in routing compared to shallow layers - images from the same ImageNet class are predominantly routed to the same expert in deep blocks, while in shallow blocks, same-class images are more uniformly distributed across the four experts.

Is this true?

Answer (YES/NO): YES